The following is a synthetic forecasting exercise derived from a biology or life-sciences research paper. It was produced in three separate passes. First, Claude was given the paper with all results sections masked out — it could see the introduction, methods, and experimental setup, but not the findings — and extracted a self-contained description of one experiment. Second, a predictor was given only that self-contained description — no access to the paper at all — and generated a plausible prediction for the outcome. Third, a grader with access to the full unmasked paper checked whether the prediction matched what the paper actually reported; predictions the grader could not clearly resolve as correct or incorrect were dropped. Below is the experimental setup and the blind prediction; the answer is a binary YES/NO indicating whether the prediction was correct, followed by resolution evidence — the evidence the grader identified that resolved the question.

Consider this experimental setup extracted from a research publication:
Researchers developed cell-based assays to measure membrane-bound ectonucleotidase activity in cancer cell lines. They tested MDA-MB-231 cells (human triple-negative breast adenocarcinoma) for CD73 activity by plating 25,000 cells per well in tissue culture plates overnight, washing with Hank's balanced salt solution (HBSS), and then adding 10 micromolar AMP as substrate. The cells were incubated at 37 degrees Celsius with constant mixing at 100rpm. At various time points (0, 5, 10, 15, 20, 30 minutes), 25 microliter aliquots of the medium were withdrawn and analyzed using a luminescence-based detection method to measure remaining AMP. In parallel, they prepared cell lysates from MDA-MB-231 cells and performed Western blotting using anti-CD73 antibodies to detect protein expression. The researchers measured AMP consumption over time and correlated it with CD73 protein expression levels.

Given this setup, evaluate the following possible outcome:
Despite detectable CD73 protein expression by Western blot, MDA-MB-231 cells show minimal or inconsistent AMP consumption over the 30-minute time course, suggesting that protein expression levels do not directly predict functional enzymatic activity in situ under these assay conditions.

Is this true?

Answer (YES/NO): NO